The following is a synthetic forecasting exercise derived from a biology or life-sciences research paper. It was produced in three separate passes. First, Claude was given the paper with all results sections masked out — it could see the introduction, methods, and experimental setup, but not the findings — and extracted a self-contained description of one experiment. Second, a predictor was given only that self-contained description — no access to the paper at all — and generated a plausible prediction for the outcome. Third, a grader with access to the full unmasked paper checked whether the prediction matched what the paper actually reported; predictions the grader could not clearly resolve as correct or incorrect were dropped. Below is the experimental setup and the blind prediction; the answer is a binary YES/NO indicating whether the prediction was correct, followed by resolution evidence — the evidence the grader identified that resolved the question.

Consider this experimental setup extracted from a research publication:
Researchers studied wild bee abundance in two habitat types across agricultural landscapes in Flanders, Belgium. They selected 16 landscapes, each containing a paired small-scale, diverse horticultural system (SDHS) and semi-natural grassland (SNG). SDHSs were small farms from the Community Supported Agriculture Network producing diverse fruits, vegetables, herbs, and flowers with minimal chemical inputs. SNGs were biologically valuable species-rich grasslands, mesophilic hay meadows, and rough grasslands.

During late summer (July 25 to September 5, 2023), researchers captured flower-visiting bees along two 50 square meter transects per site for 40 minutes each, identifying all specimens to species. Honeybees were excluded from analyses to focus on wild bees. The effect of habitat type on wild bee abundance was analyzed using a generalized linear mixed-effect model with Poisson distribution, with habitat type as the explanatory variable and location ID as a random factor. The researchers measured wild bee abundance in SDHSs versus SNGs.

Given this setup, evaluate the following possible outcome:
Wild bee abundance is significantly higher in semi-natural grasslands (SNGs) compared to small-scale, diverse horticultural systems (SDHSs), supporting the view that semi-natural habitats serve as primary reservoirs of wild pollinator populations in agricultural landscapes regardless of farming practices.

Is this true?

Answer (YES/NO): NO